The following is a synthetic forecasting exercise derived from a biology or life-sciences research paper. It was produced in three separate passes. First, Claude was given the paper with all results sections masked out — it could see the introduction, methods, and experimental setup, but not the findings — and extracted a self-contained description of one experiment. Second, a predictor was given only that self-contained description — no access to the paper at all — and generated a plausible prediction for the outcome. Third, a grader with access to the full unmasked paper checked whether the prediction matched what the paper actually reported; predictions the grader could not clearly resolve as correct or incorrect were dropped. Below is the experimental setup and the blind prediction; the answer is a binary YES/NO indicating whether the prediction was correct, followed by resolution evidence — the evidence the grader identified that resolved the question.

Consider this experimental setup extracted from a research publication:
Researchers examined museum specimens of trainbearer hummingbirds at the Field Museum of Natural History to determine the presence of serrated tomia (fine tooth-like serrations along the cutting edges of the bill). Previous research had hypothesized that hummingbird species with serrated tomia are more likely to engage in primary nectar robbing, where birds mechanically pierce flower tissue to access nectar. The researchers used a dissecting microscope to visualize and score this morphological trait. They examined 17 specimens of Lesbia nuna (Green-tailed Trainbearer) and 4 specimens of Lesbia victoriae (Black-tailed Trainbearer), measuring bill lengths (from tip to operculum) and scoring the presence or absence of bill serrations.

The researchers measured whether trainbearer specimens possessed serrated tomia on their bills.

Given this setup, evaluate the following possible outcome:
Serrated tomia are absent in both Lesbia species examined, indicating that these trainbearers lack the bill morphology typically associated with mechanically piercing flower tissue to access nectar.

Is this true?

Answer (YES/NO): YES